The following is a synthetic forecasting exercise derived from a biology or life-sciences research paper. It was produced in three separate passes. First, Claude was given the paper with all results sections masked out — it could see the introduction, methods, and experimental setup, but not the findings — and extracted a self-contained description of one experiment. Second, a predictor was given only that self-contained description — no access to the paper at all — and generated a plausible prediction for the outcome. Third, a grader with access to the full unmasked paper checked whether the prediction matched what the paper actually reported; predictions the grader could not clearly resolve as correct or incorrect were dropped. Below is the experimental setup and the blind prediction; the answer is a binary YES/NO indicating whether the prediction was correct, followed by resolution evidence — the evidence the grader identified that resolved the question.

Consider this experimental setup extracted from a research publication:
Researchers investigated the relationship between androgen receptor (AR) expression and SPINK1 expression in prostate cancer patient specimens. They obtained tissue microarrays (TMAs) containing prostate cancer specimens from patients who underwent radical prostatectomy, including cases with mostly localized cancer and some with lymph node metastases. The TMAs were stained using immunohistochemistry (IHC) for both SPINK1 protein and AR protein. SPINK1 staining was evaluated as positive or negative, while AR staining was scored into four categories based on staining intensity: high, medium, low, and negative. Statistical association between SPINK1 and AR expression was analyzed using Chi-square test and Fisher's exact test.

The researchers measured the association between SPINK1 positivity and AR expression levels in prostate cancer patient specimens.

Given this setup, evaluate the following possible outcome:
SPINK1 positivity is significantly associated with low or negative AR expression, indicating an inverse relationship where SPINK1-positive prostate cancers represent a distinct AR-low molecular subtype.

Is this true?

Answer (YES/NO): YES